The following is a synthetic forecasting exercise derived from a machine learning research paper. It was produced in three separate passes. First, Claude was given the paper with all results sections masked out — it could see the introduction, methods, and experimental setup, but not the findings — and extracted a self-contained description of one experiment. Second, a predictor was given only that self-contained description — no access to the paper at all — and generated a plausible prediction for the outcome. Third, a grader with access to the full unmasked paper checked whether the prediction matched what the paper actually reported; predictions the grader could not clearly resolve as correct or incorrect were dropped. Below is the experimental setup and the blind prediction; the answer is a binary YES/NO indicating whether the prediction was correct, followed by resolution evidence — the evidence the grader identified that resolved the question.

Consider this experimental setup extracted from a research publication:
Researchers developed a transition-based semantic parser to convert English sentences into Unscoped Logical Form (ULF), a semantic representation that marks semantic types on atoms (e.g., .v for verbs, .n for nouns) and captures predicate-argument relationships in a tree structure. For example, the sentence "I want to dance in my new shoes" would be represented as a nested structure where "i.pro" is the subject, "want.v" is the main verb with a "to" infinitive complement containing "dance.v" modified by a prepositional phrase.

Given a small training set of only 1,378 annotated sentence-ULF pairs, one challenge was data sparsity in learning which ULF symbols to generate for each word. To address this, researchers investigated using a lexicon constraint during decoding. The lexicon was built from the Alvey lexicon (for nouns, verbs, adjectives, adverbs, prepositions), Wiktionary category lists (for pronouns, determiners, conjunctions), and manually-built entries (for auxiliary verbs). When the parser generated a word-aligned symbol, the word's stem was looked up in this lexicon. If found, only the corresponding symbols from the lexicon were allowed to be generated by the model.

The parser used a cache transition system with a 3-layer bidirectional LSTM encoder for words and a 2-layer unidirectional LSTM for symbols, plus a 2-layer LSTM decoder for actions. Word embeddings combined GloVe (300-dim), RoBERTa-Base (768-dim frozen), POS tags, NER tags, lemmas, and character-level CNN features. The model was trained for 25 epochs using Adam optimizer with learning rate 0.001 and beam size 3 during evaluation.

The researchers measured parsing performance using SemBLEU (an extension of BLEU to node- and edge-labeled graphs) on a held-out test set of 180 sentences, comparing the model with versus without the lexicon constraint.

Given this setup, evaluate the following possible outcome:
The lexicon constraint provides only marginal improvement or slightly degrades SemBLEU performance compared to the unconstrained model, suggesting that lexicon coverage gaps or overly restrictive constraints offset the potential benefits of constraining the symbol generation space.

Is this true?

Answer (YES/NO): YES